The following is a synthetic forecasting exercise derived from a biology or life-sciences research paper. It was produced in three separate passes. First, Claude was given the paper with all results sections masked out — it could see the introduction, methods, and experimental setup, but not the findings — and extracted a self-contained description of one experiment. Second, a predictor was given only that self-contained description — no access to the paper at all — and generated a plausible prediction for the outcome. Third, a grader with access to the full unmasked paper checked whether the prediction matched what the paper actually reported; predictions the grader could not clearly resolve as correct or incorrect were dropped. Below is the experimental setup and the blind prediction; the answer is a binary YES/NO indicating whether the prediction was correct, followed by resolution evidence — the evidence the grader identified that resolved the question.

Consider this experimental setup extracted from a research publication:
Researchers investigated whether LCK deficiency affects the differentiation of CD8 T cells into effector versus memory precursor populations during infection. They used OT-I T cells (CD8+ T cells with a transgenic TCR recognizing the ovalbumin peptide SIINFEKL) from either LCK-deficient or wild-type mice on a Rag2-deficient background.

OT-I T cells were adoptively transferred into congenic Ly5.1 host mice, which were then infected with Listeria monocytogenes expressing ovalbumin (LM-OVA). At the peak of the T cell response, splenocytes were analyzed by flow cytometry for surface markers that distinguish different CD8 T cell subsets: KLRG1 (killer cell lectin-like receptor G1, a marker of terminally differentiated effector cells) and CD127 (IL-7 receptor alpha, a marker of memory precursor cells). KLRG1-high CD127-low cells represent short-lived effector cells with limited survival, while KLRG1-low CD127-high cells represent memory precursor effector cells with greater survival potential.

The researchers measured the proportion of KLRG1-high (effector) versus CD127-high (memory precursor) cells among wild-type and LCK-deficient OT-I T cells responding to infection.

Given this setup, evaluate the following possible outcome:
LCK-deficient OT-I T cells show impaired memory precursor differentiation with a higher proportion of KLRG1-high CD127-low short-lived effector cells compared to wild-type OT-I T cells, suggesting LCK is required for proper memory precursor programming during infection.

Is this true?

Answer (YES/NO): YES